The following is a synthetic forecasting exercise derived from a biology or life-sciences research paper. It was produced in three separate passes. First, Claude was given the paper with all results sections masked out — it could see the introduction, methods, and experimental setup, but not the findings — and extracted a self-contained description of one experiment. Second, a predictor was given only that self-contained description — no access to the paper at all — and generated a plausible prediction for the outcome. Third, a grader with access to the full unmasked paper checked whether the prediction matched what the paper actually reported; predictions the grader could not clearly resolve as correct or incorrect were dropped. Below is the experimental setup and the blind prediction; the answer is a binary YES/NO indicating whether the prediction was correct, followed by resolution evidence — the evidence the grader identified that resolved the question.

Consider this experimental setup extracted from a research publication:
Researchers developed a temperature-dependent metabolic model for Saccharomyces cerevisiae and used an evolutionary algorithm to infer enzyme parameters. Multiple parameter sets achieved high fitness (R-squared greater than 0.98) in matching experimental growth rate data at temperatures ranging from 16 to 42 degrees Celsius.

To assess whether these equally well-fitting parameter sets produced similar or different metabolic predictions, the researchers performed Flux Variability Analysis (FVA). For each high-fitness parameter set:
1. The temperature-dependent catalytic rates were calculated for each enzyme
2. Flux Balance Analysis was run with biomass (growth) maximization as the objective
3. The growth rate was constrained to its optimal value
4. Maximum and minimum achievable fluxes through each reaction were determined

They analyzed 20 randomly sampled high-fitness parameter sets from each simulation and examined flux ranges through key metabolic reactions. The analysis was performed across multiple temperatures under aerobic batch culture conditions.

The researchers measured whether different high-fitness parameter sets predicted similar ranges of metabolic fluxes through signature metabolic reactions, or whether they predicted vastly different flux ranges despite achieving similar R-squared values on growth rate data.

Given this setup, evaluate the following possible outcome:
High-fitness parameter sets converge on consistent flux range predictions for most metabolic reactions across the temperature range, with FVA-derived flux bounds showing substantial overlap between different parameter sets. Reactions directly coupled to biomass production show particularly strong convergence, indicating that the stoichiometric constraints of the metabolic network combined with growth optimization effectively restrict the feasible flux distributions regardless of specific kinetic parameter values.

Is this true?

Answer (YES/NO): NO